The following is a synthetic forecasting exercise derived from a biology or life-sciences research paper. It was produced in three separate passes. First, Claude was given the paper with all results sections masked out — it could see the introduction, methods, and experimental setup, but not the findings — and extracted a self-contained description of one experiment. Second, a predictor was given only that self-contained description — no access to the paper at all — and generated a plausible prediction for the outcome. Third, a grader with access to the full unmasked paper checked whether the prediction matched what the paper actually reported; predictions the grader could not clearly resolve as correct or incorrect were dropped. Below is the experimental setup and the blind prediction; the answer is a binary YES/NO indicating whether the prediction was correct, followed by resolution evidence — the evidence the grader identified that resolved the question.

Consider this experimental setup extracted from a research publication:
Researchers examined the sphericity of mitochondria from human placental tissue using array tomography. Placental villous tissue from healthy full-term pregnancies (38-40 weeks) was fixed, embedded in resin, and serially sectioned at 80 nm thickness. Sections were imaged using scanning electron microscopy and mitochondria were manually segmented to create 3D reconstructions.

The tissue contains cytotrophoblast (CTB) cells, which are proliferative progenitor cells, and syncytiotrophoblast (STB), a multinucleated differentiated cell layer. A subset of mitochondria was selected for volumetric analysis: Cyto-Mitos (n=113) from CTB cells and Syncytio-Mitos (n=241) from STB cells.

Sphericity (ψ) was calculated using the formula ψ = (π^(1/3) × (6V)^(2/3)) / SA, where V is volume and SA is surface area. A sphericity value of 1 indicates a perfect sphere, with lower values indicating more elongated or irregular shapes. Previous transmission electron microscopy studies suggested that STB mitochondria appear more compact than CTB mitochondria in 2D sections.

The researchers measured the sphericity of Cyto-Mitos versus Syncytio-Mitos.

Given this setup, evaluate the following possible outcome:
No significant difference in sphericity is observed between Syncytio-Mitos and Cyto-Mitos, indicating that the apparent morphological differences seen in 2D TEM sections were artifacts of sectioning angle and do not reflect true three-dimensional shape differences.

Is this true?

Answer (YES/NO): NO